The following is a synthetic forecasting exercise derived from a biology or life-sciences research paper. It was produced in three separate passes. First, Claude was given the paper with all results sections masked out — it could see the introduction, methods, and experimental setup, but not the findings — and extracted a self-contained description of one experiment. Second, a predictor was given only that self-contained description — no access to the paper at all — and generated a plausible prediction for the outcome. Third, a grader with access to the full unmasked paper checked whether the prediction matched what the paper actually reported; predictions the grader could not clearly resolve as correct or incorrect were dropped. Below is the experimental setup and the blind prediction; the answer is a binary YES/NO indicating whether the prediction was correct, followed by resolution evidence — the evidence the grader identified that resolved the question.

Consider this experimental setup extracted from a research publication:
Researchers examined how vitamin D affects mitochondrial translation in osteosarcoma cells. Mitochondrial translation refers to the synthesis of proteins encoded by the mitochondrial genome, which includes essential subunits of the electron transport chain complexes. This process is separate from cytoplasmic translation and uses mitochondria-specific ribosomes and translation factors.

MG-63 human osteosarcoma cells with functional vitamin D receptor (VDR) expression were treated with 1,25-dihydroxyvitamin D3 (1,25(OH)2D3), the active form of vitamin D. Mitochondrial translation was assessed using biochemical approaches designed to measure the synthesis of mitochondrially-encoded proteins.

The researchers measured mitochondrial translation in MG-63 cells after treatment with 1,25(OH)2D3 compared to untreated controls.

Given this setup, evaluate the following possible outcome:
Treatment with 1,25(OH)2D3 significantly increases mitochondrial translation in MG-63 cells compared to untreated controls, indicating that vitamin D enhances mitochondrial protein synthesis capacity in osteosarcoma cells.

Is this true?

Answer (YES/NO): NO